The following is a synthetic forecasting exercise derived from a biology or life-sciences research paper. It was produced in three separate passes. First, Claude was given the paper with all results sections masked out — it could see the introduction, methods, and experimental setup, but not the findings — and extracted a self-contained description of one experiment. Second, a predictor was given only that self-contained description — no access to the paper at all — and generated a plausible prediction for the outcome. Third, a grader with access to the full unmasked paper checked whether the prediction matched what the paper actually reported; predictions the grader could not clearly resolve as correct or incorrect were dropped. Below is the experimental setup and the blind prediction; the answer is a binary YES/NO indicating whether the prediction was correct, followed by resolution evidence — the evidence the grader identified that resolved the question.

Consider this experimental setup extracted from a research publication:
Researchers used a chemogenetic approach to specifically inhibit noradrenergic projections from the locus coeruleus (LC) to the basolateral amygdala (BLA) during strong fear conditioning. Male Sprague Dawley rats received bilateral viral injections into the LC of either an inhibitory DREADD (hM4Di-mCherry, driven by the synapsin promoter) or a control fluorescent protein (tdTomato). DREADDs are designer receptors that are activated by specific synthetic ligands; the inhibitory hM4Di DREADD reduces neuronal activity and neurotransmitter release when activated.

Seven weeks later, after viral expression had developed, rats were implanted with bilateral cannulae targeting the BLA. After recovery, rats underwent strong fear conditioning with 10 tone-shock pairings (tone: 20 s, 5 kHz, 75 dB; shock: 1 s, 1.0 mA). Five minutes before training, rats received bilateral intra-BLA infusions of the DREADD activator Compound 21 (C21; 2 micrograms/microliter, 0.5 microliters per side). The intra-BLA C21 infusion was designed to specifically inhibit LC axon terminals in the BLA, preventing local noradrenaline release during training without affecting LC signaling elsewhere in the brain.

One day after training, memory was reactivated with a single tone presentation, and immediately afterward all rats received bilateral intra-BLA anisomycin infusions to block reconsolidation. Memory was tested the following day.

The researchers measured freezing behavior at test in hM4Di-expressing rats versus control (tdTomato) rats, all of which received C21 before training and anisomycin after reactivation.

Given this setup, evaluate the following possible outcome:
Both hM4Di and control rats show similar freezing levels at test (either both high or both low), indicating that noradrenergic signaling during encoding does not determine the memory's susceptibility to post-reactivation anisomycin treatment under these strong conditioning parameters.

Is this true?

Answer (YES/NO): NO